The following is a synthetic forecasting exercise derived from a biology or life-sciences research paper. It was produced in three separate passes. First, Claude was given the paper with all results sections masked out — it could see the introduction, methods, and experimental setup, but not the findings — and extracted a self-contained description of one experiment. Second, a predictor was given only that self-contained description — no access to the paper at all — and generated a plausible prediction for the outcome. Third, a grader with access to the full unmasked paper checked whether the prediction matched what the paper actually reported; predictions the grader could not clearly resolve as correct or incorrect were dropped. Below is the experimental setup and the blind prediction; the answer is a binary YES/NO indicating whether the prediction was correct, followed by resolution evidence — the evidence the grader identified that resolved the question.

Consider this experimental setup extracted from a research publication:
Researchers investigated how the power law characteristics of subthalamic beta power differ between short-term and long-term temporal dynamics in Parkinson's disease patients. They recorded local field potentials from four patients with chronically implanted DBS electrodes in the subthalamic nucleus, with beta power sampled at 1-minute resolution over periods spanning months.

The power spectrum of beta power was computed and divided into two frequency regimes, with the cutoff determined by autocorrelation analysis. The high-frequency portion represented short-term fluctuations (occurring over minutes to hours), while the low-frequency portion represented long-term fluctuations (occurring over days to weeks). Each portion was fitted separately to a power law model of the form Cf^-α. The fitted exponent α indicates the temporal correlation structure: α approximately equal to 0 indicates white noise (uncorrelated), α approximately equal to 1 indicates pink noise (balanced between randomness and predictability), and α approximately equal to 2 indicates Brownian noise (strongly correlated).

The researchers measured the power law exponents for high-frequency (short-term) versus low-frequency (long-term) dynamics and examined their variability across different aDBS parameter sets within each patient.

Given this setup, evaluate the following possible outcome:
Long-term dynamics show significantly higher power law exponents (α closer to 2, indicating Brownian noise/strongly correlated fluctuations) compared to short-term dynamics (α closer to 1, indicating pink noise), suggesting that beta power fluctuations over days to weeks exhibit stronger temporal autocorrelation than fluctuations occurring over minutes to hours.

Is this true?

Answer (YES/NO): NO